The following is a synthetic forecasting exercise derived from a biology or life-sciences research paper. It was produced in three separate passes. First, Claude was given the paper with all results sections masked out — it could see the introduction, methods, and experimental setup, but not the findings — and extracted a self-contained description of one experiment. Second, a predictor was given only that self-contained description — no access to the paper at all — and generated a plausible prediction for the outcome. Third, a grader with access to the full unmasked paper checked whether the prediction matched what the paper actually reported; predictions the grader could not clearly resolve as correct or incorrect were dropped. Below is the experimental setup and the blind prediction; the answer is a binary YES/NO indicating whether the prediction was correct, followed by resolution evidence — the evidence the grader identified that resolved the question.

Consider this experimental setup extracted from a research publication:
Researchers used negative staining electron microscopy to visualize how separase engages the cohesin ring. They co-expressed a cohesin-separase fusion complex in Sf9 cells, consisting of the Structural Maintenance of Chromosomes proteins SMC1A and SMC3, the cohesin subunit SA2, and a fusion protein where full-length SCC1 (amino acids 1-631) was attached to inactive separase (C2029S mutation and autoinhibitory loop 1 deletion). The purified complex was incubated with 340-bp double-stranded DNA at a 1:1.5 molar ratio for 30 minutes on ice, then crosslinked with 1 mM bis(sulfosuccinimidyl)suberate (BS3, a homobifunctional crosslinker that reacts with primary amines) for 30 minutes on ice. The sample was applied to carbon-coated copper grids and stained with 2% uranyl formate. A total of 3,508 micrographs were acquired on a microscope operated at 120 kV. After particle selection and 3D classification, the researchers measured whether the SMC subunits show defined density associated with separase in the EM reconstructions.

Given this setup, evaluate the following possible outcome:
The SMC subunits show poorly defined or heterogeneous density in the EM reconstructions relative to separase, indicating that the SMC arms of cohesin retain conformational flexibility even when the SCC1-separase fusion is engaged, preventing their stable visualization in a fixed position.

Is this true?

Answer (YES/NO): YES